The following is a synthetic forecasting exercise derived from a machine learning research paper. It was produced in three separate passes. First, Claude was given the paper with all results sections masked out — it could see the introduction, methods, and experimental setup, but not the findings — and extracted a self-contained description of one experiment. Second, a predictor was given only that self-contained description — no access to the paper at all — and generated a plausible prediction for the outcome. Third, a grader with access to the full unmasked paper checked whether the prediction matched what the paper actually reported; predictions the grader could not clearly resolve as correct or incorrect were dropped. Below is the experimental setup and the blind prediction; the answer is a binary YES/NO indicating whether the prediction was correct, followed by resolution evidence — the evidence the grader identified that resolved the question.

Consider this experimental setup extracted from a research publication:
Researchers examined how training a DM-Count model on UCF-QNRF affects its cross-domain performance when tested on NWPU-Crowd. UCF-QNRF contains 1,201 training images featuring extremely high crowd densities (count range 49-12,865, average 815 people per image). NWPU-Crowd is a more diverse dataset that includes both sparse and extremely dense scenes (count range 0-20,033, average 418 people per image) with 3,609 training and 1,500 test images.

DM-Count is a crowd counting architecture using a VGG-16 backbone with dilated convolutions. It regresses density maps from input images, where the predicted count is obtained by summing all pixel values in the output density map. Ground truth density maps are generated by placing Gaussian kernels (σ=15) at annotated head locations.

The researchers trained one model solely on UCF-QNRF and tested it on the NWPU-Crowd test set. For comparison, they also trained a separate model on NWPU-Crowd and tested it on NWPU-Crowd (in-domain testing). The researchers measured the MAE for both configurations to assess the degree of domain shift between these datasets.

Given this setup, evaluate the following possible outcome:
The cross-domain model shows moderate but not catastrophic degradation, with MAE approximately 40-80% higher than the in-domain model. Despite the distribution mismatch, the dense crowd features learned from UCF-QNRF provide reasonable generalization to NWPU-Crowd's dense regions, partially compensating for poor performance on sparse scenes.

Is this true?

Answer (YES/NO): YES